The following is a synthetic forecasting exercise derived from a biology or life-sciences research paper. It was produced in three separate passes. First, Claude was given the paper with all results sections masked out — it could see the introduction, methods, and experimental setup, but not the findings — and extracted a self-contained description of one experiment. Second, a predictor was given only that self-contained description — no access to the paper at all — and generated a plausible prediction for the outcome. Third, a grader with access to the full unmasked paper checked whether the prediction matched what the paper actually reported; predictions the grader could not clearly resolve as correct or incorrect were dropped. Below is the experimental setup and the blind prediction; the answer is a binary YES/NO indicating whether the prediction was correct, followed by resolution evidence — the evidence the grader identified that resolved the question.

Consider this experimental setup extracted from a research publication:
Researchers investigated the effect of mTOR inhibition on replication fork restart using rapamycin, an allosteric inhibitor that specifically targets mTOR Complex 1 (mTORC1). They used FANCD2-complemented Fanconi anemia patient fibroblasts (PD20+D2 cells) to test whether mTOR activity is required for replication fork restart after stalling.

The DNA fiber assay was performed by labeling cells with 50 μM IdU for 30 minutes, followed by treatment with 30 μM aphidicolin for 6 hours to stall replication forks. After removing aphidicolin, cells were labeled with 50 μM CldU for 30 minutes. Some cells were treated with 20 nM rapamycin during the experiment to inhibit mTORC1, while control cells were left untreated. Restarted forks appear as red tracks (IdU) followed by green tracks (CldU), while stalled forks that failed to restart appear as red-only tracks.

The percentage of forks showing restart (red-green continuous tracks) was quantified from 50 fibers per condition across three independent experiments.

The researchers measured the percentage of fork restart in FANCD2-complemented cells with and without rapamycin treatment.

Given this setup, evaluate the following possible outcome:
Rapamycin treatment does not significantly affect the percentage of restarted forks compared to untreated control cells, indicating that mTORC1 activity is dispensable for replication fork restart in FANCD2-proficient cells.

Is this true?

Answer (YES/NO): NO